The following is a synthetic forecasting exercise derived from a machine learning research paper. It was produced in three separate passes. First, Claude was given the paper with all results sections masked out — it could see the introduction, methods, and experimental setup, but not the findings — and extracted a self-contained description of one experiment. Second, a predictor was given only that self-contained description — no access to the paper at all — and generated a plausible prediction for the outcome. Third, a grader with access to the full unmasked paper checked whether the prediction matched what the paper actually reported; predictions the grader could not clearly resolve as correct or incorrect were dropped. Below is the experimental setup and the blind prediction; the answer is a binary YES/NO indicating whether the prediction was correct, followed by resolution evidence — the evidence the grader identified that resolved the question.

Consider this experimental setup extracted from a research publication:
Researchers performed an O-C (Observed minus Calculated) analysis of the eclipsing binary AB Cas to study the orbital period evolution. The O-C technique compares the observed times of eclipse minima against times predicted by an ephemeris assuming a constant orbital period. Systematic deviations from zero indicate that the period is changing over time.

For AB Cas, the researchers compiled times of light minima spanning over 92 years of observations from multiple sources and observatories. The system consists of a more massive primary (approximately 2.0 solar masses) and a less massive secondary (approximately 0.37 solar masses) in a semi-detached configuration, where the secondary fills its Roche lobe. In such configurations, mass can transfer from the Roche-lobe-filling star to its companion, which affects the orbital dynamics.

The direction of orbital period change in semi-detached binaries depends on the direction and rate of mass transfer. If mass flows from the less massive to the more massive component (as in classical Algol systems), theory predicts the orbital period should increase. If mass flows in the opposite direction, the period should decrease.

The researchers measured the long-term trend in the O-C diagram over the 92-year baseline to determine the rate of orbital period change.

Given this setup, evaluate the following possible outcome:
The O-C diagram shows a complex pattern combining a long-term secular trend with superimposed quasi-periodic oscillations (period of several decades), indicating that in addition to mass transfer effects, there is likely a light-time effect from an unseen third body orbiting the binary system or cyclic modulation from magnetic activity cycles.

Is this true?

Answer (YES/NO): NO